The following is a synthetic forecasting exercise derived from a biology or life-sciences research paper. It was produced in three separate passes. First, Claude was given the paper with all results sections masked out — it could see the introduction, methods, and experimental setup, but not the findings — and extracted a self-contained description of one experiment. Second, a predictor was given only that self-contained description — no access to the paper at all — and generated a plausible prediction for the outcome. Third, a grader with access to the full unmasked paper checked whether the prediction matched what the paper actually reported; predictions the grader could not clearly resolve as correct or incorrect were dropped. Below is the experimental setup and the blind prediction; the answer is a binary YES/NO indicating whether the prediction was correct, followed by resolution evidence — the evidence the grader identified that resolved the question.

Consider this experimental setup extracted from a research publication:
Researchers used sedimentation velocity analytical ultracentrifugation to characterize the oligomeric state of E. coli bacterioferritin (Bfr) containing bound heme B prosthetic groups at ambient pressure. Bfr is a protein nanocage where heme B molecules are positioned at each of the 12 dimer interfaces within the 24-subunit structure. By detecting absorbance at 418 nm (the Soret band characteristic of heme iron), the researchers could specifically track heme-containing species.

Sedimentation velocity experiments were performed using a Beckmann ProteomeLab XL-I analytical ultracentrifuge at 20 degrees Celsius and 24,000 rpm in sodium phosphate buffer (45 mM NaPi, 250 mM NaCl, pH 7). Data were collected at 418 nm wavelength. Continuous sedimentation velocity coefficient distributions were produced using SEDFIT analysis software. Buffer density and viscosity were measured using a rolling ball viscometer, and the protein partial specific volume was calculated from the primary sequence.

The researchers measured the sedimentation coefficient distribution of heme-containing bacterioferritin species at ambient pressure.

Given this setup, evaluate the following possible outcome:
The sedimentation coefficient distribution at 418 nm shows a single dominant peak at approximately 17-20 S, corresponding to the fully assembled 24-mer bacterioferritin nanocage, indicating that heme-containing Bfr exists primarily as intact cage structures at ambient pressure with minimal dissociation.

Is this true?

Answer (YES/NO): NO